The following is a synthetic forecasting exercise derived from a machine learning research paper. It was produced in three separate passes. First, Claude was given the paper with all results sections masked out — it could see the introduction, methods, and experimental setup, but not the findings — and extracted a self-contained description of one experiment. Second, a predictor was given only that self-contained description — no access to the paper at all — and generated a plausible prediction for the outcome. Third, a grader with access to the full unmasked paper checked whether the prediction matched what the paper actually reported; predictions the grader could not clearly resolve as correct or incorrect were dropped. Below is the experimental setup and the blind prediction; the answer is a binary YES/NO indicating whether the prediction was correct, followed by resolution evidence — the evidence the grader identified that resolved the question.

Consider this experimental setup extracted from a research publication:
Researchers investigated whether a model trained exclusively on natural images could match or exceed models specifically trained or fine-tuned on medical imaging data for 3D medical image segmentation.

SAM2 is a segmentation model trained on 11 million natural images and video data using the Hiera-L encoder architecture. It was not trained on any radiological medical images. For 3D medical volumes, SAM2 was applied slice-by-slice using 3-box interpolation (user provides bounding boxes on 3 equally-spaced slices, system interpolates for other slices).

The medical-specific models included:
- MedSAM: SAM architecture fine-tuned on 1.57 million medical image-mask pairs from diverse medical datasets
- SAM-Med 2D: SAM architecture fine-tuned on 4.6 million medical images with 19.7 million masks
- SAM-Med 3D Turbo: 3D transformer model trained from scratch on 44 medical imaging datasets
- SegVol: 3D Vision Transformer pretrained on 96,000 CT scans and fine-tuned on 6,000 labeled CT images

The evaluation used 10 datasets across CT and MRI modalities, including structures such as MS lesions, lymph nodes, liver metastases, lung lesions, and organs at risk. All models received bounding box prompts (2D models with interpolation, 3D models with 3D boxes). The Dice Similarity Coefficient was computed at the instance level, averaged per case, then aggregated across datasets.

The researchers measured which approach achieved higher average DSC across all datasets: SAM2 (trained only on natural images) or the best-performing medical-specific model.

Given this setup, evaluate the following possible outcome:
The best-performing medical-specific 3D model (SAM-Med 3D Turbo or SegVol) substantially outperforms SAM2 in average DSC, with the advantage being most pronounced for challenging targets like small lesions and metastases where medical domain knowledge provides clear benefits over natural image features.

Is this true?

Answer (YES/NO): NO